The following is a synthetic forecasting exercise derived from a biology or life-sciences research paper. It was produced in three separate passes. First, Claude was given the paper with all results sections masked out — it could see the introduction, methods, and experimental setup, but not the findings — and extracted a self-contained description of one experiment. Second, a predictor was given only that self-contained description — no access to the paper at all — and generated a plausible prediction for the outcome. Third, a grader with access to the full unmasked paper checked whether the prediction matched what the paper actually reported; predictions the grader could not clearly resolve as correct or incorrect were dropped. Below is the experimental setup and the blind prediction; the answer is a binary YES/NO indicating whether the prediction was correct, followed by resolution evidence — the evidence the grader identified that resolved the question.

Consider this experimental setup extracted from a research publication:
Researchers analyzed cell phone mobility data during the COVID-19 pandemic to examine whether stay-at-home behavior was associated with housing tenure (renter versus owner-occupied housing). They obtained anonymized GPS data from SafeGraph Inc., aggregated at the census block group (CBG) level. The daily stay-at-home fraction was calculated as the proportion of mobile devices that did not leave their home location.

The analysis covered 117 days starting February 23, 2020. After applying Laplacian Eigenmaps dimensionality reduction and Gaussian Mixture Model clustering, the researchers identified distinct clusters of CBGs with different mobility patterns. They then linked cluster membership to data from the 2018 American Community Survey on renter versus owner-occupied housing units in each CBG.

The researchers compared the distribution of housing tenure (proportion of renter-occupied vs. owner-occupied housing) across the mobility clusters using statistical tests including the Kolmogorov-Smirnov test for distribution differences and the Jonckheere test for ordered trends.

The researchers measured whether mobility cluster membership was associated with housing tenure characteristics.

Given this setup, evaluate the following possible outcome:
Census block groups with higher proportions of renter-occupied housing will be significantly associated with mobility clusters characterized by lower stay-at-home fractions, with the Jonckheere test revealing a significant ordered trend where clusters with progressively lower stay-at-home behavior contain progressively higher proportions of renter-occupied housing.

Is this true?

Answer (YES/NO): NO